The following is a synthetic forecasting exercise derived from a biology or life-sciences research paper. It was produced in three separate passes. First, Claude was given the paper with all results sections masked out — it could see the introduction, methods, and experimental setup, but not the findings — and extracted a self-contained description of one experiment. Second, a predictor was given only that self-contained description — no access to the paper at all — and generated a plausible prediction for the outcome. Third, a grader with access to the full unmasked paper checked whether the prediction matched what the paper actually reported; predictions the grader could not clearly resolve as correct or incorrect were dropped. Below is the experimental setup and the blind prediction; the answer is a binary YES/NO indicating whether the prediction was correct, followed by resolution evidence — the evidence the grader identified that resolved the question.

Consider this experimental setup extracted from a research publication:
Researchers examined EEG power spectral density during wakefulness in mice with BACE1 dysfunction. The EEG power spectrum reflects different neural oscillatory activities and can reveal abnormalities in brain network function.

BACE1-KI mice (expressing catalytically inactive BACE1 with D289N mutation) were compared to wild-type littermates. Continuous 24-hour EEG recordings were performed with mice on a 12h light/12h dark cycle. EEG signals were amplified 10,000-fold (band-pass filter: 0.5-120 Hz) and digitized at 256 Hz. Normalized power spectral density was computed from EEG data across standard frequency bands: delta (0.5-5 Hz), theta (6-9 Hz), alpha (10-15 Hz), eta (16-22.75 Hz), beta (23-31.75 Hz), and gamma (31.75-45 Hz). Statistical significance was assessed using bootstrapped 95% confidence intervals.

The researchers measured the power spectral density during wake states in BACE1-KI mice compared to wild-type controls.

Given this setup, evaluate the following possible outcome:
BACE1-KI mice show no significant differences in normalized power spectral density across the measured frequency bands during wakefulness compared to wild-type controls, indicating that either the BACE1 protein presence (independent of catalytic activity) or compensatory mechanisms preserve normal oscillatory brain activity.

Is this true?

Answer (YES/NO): NO